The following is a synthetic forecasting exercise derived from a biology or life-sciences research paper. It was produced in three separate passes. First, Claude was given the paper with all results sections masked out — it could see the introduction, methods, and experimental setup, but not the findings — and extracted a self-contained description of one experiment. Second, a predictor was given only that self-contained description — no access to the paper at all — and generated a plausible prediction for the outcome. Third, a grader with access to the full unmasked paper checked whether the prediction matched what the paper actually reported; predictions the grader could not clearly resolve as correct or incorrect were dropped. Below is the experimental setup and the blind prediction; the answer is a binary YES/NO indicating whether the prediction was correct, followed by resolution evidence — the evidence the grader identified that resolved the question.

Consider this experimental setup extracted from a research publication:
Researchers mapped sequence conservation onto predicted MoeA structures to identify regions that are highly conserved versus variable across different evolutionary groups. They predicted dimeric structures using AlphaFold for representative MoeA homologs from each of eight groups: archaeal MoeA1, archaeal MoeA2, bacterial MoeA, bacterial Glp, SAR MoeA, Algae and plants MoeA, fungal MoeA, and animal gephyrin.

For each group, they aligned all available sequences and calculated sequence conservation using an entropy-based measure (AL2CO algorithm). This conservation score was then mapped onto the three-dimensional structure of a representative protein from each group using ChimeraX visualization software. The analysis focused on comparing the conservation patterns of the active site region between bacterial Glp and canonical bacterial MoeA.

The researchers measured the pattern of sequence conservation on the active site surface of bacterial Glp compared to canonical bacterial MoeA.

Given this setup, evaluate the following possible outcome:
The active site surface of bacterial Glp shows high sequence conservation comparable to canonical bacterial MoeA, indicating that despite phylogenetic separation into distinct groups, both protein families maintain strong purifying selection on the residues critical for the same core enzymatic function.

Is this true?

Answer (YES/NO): NO